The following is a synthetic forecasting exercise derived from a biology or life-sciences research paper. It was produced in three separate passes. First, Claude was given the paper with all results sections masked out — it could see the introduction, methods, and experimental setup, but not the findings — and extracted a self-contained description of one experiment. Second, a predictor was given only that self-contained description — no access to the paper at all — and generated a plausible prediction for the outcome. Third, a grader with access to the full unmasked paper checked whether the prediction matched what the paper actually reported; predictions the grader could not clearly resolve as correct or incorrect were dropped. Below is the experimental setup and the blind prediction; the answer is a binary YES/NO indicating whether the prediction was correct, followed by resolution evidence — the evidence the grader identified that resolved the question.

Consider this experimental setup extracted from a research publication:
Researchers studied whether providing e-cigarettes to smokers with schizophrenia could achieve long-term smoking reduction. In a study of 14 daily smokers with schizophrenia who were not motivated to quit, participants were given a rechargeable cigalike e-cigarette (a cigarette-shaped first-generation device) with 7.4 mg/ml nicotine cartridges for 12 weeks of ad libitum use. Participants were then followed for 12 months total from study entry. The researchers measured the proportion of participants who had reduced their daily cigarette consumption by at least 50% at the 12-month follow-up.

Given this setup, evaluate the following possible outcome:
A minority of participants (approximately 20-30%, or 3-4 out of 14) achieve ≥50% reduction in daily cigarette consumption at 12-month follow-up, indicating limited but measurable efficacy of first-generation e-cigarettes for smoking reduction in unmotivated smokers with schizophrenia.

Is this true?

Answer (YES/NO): NO